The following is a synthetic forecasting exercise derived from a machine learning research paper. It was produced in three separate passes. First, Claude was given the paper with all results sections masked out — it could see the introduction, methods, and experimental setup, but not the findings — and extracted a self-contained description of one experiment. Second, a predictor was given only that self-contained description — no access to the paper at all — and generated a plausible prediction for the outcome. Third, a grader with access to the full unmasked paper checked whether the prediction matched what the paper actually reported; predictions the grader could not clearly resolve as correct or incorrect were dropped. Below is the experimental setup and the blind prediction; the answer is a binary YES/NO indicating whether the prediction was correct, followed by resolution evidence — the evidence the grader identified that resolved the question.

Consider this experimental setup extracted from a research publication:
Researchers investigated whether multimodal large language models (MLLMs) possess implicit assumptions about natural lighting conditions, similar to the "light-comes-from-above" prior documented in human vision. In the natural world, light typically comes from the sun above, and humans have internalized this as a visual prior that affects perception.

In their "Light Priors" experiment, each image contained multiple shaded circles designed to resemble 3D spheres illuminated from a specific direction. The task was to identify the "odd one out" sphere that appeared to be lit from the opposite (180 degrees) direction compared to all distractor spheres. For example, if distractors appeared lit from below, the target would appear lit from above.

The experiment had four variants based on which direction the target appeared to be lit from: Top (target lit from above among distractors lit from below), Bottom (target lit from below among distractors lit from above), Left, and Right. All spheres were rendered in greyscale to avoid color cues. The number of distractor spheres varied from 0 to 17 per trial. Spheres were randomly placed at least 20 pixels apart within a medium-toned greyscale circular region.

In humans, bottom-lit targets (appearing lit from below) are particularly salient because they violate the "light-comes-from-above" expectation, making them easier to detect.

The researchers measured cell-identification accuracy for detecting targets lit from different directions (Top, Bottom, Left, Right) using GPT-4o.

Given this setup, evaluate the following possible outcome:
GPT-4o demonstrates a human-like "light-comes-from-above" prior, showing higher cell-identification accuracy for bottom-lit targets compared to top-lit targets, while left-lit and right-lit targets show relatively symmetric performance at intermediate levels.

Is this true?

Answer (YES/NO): NO